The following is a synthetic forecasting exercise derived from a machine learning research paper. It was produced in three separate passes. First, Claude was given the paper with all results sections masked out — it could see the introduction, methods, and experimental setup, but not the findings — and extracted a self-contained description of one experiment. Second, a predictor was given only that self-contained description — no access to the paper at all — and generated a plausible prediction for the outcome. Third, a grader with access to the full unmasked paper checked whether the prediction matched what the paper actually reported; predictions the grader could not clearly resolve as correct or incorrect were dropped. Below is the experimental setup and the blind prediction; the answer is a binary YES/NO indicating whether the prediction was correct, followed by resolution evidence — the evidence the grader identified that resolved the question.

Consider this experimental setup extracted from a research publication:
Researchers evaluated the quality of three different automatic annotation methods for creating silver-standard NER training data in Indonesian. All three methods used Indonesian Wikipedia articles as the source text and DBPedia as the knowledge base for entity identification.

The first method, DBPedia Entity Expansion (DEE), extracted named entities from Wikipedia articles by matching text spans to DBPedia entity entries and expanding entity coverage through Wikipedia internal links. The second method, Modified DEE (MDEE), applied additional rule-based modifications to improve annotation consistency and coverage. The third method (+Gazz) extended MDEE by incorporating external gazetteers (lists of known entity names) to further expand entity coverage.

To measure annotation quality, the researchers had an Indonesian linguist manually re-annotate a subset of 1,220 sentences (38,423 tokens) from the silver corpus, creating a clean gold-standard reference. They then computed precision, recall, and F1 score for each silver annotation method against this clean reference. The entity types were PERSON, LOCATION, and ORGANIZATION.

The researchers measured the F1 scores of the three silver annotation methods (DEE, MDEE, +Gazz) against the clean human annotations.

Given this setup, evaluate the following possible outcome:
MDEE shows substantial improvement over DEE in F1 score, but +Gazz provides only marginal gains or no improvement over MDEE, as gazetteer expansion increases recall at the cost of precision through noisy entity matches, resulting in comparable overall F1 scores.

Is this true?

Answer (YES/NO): NO